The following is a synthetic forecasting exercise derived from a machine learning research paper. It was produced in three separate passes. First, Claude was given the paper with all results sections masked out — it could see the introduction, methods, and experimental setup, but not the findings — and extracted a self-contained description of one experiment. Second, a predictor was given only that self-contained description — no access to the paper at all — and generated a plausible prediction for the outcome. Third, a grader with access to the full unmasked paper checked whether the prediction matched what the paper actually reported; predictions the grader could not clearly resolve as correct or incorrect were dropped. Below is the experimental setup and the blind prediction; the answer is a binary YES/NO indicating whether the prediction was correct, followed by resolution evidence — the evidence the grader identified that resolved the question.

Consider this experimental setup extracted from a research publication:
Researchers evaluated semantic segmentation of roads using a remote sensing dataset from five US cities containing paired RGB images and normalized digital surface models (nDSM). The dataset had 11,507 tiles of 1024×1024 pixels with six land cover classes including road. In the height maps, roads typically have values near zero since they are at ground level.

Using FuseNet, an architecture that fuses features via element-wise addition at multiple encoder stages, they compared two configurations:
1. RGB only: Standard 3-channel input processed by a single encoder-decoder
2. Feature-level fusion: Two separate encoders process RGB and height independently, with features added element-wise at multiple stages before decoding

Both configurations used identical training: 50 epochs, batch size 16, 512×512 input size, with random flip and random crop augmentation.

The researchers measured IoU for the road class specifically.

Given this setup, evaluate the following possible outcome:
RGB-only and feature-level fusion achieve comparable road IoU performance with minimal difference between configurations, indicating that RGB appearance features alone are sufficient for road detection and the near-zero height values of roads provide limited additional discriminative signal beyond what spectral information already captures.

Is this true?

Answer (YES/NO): NO